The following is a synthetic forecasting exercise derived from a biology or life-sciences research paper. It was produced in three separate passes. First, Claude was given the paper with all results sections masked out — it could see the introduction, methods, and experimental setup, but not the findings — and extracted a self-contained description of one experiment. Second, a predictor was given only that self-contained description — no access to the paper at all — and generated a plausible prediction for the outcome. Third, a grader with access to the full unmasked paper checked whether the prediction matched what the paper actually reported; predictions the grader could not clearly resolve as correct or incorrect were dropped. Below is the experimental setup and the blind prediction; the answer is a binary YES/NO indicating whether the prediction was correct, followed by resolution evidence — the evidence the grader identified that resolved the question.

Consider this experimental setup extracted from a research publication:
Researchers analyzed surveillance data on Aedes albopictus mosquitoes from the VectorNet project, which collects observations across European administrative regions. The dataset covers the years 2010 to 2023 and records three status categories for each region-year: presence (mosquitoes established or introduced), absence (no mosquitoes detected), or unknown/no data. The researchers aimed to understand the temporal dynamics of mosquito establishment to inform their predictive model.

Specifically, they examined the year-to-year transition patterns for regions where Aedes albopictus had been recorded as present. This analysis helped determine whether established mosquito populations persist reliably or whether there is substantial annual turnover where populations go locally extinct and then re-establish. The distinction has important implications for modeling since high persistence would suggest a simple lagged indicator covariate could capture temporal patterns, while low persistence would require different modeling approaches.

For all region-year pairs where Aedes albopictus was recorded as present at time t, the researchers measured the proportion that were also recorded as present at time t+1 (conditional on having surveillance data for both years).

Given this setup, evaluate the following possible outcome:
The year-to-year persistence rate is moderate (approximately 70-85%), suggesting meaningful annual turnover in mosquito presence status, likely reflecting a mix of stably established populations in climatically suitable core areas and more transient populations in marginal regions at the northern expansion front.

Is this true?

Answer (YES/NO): NO